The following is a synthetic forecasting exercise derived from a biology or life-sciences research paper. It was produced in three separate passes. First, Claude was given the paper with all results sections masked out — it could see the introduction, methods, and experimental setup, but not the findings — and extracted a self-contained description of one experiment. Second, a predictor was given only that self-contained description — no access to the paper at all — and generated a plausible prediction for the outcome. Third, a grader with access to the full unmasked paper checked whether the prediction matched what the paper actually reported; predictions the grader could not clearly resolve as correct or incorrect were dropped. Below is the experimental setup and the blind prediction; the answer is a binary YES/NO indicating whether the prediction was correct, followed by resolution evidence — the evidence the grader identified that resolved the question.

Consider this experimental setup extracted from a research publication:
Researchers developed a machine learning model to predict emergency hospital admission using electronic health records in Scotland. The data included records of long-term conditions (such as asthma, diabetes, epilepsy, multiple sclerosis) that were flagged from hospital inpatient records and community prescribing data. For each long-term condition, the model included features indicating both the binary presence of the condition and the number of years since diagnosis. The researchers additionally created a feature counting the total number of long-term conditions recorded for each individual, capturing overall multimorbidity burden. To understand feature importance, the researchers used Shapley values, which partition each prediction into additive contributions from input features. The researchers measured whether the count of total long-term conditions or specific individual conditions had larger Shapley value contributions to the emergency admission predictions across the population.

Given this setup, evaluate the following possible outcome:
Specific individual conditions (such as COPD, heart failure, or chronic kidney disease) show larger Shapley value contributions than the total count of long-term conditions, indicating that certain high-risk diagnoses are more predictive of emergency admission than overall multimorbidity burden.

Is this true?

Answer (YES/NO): NO